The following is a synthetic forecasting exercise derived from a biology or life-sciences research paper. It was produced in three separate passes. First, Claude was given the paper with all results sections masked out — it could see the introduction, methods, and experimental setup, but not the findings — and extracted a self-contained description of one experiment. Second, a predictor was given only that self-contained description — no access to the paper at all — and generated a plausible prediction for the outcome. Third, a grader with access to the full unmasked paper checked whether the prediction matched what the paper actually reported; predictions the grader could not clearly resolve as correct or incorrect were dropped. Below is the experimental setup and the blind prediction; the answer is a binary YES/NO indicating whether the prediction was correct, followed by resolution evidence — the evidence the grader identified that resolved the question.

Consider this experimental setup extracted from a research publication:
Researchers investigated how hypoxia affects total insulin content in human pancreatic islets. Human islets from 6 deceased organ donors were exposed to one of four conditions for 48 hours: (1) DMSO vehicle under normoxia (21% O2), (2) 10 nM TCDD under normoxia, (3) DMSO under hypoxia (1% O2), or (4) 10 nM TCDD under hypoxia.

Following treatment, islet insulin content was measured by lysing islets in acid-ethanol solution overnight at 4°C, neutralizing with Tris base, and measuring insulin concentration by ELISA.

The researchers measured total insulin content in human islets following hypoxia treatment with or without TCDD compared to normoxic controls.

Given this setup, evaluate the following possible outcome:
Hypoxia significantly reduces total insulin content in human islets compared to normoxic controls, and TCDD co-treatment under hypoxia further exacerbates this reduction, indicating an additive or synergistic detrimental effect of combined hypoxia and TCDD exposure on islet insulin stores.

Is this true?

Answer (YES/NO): NO